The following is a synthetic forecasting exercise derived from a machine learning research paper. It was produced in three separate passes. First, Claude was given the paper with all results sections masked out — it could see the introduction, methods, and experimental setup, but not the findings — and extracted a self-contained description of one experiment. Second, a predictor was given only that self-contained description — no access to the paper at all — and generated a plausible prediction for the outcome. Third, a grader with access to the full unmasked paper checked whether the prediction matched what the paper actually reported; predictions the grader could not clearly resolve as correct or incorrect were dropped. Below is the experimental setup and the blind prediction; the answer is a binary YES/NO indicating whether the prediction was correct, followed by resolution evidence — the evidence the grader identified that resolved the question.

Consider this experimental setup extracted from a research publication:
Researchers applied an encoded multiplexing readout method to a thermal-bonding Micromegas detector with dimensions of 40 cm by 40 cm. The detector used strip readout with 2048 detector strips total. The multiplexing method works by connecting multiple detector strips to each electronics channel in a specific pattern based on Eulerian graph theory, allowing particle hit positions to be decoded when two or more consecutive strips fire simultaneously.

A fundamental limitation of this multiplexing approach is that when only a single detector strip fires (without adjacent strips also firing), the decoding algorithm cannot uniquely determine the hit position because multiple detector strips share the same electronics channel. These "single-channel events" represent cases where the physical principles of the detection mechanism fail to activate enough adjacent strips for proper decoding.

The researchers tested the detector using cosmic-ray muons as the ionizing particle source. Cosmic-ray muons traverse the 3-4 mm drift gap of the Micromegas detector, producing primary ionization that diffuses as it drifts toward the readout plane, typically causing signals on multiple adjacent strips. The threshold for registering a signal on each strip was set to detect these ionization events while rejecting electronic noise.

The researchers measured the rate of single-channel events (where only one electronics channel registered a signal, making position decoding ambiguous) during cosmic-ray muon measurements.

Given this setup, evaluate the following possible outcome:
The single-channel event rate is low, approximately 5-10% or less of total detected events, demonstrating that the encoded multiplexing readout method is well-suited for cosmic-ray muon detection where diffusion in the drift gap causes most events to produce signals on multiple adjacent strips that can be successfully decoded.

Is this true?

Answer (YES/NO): NO